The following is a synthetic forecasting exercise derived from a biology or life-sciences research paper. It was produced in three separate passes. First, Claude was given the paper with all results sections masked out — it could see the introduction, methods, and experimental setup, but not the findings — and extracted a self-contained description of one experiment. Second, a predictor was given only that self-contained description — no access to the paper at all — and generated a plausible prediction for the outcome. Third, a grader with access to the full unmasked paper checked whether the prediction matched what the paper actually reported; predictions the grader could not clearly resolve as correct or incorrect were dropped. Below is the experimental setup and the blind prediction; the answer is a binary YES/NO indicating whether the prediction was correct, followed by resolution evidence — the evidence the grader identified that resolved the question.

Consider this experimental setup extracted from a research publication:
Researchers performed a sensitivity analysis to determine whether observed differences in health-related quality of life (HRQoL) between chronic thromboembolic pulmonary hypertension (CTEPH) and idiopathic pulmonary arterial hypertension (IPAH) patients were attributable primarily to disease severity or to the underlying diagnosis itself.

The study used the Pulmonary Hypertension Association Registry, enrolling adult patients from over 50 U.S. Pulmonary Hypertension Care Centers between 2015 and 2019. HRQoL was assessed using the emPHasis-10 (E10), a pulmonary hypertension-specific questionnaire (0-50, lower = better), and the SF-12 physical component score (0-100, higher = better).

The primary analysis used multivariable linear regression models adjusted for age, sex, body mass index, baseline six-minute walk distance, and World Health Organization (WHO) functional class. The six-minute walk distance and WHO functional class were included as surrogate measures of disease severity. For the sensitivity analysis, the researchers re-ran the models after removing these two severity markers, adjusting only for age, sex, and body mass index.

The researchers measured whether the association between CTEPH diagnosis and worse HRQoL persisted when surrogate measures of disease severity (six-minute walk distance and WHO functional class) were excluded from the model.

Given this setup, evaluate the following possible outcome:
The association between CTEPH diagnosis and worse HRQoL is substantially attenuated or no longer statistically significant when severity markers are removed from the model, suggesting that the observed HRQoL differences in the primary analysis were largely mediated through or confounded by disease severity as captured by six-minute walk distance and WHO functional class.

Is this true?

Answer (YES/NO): NO